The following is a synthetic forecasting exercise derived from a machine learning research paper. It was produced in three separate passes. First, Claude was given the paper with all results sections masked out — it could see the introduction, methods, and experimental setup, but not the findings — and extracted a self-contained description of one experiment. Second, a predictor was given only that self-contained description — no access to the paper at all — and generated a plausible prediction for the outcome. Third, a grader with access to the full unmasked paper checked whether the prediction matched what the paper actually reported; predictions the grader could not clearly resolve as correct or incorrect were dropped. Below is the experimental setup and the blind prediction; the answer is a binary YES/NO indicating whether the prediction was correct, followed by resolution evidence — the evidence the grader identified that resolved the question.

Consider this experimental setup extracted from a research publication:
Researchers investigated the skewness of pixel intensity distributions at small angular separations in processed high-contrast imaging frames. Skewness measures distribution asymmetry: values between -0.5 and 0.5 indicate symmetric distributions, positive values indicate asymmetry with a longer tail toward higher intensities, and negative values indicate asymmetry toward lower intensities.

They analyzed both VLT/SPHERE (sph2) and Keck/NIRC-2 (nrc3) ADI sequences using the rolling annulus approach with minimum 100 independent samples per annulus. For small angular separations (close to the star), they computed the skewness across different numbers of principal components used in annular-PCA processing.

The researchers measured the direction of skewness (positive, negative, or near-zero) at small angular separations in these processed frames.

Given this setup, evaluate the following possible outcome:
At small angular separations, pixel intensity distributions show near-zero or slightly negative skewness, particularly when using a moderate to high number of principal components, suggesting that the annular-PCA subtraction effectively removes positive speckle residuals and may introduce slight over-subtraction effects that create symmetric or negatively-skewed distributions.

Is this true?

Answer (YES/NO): NO